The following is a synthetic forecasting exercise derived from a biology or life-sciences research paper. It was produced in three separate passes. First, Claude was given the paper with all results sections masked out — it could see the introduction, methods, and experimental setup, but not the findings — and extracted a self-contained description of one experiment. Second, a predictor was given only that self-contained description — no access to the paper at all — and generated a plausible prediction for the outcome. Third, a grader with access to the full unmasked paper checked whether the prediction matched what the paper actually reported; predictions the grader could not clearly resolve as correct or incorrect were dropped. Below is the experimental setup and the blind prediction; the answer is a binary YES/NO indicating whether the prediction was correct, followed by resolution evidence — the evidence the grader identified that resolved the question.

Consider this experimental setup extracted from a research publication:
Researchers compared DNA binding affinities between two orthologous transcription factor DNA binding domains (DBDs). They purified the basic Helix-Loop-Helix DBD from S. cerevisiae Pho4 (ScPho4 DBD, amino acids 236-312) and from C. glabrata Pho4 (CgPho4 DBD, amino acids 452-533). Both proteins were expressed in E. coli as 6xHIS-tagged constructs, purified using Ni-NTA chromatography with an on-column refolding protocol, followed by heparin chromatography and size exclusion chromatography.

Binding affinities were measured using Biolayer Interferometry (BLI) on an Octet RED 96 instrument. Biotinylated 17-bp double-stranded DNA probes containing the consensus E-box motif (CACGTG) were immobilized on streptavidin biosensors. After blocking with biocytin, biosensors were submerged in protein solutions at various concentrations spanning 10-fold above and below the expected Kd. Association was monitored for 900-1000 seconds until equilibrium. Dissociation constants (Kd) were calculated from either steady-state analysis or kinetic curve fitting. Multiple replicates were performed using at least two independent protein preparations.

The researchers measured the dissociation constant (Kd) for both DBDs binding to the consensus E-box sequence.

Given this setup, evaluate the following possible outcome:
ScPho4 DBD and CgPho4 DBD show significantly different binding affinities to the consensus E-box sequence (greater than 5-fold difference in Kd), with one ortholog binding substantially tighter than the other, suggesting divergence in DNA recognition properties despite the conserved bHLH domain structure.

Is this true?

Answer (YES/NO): NO